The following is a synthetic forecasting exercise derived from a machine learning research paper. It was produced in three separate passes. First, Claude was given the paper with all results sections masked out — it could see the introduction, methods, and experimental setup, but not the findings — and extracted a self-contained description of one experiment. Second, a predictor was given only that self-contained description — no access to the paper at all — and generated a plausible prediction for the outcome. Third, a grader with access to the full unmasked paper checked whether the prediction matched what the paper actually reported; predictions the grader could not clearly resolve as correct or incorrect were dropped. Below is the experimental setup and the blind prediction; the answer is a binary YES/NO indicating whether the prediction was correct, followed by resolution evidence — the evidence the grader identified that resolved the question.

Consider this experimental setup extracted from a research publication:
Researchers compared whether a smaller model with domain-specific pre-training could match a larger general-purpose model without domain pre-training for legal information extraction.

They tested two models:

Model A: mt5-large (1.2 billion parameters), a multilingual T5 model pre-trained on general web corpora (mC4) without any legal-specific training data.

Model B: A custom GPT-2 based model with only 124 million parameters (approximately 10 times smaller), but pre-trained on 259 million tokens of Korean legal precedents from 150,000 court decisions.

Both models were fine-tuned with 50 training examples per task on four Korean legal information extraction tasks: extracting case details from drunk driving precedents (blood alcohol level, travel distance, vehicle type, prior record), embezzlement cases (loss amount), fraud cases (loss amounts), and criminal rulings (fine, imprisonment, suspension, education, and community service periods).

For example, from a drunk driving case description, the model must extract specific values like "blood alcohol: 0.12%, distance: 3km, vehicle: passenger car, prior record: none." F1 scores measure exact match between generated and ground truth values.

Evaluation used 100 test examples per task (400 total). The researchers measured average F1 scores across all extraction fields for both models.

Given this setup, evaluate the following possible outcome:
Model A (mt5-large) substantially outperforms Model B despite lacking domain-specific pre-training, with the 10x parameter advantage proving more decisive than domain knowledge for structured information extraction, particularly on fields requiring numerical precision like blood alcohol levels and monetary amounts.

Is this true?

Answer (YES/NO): NO